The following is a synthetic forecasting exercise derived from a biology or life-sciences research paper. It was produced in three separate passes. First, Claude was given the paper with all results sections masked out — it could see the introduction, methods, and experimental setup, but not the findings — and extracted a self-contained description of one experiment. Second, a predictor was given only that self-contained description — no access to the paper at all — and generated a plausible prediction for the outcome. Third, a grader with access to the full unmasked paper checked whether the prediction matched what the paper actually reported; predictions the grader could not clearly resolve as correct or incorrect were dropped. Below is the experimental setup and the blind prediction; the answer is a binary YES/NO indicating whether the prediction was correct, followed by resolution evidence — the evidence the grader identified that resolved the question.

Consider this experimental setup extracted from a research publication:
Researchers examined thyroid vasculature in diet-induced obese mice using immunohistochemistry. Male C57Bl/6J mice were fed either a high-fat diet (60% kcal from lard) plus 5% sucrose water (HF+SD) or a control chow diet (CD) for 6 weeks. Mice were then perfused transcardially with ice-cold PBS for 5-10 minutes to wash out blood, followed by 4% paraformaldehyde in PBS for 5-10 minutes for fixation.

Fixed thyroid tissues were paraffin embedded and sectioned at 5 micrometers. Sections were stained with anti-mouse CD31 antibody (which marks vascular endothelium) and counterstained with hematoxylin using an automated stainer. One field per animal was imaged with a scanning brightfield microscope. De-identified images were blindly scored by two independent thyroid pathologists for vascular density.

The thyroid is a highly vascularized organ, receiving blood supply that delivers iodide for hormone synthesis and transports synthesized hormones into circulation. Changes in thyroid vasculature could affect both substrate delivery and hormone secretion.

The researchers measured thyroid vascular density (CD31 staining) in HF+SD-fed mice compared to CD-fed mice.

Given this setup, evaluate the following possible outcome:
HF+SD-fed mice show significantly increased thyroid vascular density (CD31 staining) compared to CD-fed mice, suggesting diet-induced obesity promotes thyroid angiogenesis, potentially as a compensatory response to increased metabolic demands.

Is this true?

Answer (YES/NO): YES